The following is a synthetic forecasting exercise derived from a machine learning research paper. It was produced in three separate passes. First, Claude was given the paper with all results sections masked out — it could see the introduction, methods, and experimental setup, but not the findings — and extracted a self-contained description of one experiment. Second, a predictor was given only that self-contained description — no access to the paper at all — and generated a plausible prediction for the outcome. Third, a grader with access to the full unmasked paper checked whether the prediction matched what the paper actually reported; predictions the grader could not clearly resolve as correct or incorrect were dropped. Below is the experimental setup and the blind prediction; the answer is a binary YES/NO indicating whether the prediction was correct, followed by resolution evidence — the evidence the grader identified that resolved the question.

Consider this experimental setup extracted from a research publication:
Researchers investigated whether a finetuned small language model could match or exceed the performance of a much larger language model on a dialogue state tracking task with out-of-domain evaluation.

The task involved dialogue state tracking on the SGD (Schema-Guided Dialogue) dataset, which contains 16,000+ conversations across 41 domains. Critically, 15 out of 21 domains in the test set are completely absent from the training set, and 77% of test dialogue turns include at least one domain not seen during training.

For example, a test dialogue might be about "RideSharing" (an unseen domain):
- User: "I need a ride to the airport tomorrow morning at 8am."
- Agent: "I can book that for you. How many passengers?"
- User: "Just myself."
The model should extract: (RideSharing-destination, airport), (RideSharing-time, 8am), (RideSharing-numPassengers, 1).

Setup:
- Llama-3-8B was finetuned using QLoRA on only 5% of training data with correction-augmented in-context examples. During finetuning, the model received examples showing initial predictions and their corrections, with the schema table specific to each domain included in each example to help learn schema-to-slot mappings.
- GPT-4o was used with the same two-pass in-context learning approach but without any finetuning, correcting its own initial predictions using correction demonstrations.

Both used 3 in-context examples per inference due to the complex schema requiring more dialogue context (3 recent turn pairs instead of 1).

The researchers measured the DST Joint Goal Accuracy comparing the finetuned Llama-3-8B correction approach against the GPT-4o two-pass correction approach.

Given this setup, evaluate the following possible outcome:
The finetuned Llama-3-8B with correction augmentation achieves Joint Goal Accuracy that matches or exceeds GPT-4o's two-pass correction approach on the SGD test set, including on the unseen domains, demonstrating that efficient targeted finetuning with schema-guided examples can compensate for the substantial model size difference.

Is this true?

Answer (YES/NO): NO